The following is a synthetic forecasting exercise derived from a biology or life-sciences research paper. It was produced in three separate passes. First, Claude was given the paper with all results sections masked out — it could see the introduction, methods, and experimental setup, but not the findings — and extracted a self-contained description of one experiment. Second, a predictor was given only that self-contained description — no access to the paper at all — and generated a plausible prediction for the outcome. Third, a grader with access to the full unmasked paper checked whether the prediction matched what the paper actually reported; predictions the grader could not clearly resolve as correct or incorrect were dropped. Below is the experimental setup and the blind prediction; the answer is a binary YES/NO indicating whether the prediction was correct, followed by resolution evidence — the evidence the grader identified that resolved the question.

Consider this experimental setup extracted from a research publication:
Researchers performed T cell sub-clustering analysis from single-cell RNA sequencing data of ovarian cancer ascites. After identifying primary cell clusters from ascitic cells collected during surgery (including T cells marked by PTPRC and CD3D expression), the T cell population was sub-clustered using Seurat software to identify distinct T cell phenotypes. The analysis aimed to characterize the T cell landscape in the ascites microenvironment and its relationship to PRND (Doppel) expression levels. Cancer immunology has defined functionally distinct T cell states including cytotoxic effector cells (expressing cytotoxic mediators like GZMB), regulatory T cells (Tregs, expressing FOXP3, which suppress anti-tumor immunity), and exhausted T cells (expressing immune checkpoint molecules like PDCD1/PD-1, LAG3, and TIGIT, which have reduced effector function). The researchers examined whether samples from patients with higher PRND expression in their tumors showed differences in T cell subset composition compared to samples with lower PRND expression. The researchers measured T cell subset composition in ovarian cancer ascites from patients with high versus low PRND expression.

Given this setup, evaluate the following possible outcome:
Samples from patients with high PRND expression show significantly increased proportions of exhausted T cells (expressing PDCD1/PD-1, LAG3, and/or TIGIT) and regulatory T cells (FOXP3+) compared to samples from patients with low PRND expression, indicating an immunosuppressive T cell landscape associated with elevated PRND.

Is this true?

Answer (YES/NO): NO